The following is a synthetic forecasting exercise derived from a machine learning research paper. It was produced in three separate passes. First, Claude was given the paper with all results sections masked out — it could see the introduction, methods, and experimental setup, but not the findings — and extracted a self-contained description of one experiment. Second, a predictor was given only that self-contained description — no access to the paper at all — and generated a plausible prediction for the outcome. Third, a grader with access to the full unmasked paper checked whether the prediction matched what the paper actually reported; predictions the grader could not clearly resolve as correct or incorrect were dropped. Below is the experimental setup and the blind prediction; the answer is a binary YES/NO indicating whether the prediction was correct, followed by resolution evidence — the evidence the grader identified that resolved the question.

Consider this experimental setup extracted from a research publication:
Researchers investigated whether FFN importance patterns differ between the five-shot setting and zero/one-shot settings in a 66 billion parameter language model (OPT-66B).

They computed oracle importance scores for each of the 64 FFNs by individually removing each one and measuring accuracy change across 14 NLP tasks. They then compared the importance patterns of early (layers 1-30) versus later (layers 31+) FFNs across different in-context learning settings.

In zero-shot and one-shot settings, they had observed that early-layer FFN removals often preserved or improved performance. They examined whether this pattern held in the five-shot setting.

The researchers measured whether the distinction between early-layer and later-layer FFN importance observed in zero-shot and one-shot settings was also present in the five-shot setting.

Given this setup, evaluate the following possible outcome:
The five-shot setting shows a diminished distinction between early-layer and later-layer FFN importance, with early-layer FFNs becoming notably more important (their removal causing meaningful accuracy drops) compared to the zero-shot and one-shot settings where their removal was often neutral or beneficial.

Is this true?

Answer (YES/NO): YES